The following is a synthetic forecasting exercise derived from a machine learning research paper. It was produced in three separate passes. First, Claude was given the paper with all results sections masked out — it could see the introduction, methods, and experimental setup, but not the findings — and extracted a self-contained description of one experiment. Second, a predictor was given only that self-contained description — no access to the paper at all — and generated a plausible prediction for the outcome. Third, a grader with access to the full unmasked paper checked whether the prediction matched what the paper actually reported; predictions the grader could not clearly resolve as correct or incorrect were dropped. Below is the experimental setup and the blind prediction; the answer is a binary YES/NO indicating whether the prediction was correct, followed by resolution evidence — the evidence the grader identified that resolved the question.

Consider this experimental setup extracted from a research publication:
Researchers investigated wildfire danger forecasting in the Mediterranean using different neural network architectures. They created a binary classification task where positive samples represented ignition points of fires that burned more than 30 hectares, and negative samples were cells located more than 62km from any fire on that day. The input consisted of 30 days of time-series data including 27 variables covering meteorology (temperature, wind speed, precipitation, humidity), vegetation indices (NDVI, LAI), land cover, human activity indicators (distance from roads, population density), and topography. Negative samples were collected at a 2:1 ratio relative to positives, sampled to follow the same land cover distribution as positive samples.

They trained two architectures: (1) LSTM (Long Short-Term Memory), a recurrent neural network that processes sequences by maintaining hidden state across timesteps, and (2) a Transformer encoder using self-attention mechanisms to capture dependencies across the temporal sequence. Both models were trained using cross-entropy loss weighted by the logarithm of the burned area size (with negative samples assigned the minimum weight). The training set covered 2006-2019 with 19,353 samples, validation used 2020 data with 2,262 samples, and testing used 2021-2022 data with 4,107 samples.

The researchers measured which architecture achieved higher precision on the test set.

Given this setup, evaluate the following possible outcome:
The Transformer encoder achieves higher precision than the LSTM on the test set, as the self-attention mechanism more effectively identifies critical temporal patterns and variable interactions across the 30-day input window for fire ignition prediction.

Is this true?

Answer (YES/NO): YES